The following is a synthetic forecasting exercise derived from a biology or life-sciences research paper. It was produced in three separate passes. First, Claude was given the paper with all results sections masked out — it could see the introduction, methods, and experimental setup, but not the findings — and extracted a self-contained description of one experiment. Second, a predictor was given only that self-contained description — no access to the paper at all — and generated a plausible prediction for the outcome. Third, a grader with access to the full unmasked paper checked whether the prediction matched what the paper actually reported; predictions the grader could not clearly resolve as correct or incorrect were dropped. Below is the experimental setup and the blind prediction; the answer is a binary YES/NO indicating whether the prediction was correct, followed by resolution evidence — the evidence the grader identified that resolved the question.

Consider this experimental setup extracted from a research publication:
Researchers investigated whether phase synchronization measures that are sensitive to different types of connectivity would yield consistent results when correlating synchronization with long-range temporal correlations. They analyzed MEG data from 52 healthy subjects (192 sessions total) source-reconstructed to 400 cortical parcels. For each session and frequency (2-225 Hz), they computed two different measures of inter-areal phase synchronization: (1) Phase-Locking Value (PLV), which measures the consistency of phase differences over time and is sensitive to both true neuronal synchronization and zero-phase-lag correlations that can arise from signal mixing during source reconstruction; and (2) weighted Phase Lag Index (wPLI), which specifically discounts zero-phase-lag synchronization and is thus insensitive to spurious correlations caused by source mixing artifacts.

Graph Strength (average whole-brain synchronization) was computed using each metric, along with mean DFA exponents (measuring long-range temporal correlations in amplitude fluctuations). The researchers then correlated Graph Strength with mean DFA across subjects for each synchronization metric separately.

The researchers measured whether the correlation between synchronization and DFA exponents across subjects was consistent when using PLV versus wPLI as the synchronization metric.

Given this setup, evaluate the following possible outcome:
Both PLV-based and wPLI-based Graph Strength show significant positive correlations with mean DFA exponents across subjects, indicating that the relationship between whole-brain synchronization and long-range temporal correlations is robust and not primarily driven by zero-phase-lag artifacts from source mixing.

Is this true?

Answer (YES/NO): YES